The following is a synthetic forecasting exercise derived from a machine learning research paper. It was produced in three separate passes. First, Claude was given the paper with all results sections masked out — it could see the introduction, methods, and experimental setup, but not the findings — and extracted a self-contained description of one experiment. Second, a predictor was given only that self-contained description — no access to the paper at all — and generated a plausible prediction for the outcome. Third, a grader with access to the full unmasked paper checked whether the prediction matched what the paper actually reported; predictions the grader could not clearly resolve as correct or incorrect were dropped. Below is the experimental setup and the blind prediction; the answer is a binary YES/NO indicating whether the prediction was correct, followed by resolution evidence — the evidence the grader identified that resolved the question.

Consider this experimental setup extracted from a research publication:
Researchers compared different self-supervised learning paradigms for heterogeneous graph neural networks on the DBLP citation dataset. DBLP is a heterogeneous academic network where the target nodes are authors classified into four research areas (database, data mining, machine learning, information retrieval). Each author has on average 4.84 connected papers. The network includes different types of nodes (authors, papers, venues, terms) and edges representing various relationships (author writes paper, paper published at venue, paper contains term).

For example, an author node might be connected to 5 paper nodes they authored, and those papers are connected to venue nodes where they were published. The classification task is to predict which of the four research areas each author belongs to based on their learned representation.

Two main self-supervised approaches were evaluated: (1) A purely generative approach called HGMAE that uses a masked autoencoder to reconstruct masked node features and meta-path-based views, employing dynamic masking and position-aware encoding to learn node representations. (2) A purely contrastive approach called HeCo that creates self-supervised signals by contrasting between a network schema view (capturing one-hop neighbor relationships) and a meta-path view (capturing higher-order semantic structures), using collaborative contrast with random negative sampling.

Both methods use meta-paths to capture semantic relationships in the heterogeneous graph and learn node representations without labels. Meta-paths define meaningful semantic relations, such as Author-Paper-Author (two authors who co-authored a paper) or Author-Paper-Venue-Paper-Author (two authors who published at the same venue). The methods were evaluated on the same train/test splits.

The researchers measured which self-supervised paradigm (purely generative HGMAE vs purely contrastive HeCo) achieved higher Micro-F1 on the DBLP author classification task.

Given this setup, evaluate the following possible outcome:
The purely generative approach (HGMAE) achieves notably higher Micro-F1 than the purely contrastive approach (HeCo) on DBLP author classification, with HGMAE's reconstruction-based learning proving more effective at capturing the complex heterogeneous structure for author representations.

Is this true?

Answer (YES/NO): YES